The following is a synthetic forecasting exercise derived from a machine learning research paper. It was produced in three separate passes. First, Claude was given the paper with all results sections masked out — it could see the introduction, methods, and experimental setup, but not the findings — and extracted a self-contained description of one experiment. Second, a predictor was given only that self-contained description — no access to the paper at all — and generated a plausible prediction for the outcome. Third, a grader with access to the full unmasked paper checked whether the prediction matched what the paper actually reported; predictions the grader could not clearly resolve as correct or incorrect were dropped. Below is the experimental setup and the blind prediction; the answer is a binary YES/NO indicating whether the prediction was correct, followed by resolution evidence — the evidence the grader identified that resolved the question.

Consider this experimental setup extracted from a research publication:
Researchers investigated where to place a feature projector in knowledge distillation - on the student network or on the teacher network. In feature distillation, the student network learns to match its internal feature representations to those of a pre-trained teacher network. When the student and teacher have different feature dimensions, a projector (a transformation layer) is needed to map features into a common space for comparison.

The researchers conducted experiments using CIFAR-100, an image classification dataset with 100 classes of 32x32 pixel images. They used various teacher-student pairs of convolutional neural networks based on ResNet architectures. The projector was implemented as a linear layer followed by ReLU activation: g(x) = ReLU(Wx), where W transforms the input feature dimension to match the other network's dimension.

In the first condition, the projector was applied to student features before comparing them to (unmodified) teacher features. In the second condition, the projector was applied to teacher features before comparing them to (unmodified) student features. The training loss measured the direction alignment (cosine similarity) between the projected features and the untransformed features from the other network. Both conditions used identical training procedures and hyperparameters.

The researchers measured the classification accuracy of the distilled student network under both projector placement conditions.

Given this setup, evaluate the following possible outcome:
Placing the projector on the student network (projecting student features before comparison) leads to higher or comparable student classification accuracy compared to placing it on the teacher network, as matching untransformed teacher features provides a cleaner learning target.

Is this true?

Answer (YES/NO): YES